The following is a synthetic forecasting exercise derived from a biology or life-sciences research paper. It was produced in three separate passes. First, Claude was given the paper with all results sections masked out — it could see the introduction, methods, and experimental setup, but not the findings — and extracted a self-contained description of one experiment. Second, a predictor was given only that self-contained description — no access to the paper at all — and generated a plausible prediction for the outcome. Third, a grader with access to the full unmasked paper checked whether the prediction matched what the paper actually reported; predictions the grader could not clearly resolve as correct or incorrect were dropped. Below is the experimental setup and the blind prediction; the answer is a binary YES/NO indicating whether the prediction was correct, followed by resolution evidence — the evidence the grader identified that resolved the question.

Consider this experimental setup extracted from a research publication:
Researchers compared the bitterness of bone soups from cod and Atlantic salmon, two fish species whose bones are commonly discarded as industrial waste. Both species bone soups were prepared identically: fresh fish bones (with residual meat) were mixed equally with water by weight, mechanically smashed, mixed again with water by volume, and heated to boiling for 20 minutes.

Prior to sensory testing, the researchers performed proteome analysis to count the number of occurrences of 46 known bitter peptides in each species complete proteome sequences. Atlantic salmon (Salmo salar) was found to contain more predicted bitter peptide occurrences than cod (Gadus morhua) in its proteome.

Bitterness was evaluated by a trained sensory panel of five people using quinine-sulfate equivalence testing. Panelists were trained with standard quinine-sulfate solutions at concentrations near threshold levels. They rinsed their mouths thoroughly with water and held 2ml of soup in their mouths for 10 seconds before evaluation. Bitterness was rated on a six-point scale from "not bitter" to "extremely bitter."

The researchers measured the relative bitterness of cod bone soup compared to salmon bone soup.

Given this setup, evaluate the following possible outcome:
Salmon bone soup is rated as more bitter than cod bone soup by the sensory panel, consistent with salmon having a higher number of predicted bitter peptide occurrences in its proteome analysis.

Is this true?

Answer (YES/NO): NO